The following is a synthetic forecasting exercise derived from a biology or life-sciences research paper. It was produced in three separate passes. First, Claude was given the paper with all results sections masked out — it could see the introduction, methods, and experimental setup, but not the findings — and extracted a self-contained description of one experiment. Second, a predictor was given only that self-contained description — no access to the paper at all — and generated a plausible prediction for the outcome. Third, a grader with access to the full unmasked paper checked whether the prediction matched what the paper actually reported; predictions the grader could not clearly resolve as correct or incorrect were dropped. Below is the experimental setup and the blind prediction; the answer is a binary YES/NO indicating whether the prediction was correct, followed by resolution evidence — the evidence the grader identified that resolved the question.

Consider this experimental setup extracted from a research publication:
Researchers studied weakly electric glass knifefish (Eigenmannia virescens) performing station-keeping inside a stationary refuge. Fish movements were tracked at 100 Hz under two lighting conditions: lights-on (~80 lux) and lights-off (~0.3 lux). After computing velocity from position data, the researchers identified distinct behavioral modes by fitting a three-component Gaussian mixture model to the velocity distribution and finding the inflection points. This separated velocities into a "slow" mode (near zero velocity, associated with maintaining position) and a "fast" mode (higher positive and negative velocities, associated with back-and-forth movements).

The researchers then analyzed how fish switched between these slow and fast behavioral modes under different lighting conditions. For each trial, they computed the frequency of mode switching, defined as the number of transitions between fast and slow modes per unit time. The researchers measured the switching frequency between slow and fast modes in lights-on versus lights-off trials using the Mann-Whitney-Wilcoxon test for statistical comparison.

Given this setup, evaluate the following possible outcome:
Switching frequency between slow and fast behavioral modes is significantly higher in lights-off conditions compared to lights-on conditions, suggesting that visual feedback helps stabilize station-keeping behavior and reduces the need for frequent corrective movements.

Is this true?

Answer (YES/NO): YES